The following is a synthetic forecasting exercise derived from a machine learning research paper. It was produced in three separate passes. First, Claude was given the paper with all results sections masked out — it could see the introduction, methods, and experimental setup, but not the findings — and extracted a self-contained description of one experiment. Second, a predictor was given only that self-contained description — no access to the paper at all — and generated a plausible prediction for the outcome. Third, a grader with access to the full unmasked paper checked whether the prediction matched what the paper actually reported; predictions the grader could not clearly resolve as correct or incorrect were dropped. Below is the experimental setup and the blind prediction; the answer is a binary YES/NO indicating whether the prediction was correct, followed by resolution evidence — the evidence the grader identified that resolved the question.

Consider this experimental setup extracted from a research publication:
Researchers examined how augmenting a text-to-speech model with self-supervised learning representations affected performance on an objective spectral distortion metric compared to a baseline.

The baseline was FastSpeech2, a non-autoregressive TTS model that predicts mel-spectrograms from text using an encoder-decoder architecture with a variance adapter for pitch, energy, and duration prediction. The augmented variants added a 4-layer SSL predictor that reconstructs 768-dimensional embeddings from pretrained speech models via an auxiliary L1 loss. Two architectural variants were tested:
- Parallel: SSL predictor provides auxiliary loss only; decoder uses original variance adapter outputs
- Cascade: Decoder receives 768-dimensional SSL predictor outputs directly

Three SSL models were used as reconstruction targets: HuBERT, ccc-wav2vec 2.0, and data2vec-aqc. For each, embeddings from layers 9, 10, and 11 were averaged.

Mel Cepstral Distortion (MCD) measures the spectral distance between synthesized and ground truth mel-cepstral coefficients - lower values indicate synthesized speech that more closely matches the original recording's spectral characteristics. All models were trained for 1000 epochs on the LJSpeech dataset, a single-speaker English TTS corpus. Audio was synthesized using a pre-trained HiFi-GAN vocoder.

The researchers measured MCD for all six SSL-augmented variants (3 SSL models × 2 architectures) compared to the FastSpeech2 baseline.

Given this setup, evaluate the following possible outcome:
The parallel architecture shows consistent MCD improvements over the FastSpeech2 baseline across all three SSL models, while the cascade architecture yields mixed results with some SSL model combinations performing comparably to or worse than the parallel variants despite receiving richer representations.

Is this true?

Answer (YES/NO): NO